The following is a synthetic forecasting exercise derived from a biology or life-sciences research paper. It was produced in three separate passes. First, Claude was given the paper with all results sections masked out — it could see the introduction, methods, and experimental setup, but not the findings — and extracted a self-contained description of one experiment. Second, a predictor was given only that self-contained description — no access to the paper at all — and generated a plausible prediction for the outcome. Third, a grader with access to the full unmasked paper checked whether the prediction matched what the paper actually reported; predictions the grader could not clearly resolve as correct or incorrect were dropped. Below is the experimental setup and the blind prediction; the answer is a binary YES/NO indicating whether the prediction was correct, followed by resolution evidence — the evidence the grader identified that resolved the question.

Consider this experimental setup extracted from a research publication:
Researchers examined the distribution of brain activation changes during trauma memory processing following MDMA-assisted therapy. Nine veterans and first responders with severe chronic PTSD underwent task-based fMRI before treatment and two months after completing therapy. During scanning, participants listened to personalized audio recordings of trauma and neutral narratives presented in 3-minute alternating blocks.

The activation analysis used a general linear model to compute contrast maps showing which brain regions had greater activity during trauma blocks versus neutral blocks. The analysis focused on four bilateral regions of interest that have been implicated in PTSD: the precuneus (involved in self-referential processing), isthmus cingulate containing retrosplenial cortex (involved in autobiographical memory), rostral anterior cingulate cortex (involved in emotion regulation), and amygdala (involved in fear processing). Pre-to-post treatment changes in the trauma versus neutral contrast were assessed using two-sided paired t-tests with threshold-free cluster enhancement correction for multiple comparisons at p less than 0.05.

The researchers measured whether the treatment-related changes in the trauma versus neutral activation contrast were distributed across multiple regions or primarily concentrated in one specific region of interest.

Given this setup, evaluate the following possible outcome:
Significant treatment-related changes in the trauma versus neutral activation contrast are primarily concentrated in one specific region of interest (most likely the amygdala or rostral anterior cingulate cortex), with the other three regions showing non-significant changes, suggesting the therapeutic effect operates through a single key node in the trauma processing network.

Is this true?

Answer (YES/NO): NO